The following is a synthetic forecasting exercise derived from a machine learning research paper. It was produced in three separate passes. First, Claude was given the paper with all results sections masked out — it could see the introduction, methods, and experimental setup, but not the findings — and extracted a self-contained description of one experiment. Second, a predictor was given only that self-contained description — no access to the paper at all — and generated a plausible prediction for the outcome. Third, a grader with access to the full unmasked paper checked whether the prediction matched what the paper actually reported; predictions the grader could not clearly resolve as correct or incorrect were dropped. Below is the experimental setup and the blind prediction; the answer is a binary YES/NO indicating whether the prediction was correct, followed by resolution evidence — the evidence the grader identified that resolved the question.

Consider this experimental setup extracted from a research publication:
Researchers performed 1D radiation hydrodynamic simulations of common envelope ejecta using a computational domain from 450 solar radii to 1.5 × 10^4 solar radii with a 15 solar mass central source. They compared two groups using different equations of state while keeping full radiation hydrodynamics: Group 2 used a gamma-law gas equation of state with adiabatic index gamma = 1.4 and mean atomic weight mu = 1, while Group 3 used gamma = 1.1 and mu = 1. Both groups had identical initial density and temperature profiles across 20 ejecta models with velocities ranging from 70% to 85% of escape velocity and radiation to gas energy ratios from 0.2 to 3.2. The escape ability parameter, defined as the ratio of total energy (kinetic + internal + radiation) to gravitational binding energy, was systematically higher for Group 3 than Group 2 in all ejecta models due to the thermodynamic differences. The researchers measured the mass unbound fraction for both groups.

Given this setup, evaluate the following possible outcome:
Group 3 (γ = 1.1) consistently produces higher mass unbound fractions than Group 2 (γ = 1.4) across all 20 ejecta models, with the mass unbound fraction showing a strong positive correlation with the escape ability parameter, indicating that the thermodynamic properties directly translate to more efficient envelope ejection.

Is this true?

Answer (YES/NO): NO